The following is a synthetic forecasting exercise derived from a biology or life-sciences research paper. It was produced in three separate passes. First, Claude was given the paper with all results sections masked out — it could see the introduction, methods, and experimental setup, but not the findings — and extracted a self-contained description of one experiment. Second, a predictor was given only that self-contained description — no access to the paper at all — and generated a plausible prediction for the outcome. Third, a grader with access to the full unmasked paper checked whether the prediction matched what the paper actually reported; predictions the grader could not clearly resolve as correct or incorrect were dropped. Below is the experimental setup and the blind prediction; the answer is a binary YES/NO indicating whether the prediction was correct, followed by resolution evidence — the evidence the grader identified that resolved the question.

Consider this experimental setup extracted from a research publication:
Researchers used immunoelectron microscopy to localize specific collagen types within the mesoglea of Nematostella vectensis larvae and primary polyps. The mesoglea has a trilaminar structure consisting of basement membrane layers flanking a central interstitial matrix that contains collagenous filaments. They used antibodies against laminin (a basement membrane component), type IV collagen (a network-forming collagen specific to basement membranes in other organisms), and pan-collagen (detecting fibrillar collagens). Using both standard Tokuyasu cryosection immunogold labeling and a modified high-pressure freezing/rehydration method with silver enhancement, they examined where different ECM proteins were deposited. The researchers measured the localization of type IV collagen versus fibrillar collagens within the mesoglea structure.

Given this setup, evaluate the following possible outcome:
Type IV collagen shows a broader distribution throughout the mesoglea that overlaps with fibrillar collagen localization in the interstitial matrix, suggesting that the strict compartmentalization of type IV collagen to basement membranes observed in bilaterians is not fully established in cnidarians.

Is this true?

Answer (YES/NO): NO